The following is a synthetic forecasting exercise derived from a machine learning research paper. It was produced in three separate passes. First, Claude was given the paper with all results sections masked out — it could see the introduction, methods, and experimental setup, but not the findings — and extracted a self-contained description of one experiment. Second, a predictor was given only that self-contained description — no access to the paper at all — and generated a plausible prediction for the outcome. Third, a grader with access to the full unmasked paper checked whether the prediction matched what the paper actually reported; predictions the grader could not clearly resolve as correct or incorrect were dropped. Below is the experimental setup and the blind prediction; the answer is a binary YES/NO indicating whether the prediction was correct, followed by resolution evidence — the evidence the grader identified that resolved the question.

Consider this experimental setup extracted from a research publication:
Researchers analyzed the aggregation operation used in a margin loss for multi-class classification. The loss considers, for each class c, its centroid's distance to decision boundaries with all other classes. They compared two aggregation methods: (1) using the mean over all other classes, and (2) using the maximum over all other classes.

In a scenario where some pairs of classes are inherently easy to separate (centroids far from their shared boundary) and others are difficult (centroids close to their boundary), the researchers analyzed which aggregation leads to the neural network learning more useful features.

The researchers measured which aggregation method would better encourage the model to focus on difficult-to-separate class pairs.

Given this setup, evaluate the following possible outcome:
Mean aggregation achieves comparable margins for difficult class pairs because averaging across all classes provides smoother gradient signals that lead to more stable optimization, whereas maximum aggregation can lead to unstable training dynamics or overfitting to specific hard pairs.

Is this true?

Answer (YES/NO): NO